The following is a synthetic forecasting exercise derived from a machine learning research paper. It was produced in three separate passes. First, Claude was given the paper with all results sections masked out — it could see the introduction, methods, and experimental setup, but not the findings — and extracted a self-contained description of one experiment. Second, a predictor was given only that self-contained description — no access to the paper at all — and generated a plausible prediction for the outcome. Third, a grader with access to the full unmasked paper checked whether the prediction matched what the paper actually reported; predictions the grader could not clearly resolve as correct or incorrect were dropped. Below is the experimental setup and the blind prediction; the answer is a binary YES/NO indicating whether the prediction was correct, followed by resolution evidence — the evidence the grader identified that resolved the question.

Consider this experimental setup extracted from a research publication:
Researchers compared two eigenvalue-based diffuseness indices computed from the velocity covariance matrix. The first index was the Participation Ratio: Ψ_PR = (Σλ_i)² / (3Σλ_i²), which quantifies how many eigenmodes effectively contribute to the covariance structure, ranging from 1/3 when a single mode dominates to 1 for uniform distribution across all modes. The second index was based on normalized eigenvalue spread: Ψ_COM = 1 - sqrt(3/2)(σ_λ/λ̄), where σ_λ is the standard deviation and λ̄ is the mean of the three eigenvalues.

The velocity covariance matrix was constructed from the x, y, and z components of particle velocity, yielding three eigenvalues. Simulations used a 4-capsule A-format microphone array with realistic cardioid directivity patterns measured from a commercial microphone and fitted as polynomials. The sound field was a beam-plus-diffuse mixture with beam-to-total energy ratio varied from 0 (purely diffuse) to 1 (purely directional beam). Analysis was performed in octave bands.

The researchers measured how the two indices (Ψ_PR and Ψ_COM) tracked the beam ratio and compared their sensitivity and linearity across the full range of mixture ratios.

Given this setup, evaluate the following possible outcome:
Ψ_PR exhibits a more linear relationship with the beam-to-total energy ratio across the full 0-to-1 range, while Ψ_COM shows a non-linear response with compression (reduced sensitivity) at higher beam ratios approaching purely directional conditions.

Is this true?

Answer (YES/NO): NO